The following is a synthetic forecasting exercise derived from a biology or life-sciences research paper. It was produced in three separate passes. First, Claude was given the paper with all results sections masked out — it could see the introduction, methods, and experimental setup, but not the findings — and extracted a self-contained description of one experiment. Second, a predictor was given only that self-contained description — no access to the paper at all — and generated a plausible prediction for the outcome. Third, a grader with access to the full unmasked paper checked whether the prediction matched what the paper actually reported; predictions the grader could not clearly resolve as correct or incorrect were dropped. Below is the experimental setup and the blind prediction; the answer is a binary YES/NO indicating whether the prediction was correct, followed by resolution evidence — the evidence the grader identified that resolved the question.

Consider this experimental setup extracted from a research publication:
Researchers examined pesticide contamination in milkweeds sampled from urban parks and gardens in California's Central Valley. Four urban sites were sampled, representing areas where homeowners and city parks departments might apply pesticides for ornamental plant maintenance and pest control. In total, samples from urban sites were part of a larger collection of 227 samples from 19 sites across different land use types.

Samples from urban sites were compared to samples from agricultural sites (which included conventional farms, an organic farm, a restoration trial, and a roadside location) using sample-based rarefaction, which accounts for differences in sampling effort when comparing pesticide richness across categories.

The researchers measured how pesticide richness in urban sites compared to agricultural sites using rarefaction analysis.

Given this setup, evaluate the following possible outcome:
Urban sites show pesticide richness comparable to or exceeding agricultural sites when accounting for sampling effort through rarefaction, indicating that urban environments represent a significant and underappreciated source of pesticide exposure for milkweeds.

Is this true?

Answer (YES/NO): NO